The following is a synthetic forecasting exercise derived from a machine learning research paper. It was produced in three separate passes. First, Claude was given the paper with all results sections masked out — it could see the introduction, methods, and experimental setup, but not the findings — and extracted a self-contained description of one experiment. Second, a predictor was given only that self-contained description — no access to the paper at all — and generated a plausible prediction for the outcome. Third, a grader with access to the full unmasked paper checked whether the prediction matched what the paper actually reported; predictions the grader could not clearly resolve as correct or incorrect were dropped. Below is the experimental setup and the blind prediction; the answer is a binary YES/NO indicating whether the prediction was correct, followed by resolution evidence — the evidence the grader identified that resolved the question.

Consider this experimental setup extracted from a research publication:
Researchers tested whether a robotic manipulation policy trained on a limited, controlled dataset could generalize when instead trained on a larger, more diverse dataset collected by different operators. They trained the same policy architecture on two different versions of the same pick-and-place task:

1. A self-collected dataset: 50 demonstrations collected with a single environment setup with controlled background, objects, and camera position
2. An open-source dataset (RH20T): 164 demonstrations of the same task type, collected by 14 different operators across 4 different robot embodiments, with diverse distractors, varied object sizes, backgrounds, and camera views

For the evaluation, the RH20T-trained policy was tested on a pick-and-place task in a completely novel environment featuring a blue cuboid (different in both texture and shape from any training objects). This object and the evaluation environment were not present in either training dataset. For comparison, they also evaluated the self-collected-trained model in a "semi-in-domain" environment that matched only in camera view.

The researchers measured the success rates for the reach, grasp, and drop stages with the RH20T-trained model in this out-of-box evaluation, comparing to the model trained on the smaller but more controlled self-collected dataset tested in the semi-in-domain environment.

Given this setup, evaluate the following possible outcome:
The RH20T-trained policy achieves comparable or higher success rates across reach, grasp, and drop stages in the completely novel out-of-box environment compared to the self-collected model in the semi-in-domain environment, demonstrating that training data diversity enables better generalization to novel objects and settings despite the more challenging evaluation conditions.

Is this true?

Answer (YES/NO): YES